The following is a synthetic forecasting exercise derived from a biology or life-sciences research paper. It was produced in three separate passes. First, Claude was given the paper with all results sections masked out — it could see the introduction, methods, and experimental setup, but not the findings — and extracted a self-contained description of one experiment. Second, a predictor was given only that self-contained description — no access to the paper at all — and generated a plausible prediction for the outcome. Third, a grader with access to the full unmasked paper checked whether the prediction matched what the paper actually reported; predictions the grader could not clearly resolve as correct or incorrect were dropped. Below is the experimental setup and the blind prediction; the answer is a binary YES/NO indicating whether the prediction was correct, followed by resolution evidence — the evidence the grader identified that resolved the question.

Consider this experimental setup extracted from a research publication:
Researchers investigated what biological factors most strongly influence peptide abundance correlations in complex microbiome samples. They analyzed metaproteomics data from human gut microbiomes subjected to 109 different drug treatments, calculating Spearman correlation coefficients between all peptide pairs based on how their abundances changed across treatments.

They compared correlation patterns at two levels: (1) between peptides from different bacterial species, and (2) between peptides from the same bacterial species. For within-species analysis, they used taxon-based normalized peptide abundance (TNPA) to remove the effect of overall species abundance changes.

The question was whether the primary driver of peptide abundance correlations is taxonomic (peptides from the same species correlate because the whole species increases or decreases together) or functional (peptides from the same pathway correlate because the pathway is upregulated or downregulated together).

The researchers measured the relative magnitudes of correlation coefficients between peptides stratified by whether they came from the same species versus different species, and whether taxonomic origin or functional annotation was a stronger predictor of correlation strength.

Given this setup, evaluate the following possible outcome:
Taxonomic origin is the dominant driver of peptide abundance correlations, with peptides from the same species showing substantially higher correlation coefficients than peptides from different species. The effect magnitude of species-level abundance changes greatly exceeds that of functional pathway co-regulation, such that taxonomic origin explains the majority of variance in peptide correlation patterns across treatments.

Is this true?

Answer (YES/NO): YES